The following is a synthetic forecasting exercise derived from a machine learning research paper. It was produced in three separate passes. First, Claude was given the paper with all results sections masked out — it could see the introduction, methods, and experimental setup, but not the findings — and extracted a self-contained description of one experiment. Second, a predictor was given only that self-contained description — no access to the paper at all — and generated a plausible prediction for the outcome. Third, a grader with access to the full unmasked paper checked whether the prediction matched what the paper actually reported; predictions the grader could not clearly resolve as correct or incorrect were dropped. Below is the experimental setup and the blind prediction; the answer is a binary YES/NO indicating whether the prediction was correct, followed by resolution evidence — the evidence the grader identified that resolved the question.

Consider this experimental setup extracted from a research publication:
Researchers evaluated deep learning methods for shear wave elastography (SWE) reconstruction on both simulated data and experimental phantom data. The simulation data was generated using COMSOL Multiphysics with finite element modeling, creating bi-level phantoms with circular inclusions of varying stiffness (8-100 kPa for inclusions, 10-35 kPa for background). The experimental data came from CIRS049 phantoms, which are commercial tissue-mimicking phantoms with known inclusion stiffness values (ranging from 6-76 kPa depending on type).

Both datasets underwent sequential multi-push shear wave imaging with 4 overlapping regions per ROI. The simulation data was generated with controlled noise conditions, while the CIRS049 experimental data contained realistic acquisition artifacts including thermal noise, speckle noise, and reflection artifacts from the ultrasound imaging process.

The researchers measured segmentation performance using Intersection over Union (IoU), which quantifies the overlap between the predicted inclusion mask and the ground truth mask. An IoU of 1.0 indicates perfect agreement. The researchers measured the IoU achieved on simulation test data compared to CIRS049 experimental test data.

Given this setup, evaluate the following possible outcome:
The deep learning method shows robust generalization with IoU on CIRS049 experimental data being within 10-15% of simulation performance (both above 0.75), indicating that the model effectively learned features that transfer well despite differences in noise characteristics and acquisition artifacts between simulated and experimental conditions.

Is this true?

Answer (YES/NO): YES